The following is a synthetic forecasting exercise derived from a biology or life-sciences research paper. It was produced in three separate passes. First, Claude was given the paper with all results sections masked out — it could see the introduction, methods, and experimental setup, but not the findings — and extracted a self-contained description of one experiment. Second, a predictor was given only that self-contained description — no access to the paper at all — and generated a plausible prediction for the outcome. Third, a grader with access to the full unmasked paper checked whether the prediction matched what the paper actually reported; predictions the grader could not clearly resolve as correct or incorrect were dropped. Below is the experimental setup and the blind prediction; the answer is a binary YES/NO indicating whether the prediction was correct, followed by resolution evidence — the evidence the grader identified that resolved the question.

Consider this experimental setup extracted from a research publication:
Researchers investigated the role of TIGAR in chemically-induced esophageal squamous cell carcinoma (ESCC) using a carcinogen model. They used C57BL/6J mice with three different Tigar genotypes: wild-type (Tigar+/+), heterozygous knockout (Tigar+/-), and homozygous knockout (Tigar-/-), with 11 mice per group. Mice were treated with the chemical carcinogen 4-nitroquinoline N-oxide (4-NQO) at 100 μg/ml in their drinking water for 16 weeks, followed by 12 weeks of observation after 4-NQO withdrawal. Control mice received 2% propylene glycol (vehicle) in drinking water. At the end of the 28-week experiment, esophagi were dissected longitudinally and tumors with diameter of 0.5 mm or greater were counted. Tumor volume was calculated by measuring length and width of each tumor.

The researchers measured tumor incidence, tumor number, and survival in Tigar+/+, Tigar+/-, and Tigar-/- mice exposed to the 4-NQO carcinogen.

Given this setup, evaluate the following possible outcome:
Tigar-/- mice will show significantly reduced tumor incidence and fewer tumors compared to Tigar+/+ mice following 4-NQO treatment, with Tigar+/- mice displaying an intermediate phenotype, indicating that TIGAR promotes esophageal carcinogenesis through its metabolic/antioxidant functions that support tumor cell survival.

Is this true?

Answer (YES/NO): YES